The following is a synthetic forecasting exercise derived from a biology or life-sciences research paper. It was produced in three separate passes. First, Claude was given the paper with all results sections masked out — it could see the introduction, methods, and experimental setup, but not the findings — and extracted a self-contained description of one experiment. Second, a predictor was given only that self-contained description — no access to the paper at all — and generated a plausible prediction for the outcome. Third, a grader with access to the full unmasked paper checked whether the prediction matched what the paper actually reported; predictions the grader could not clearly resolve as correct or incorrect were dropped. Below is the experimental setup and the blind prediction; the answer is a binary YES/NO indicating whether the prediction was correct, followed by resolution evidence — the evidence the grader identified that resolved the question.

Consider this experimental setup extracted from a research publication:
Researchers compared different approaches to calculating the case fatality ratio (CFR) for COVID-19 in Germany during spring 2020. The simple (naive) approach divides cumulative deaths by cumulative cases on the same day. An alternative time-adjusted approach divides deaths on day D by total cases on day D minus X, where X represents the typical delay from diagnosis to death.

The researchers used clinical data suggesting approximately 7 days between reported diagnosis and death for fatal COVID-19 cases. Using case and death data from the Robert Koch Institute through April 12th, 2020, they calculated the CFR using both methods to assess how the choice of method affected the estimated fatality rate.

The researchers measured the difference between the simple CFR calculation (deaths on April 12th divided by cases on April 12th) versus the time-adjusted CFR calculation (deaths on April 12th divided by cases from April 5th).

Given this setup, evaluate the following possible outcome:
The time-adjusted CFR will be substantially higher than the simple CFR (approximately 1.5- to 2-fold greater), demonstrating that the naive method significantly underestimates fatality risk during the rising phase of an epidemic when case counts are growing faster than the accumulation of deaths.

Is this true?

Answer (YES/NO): NO